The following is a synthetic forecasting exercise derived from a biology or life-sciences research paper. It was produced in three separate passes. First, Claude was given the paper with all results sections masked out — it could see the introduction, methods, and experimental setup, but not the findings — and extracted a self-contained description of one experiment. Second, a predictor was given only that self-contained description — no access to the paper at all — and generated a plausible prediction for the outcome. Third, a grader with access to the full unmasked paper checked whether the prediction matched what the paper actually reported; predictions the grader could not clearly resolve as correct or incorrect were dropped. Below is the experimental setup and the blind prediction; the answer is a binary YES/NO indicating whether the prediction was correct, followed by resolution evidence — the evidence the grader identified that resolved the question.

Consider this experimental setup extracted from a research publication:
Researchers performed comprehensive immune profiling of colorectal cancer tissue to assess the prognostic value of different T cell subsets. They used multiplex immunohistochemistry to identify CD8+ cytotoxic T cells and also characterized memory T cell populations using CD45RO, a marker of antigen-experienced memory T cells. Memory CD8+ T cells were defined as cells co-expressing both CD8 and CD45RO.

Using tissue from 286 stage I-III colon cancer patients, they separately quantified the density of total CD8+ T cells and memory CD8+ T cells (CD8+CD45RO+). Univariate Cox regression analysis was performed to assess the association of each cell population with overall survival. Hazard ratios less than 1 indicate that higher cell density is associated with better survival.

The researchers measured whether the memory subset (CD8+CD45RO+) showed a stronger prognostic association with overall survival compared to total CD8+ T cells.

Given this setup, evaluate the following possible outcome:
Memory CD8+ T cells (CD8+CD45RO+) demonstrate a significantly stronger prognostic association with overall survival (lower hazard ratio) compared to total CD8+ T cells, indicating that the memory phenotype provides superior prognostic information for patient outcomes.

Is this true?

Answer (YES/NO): NO